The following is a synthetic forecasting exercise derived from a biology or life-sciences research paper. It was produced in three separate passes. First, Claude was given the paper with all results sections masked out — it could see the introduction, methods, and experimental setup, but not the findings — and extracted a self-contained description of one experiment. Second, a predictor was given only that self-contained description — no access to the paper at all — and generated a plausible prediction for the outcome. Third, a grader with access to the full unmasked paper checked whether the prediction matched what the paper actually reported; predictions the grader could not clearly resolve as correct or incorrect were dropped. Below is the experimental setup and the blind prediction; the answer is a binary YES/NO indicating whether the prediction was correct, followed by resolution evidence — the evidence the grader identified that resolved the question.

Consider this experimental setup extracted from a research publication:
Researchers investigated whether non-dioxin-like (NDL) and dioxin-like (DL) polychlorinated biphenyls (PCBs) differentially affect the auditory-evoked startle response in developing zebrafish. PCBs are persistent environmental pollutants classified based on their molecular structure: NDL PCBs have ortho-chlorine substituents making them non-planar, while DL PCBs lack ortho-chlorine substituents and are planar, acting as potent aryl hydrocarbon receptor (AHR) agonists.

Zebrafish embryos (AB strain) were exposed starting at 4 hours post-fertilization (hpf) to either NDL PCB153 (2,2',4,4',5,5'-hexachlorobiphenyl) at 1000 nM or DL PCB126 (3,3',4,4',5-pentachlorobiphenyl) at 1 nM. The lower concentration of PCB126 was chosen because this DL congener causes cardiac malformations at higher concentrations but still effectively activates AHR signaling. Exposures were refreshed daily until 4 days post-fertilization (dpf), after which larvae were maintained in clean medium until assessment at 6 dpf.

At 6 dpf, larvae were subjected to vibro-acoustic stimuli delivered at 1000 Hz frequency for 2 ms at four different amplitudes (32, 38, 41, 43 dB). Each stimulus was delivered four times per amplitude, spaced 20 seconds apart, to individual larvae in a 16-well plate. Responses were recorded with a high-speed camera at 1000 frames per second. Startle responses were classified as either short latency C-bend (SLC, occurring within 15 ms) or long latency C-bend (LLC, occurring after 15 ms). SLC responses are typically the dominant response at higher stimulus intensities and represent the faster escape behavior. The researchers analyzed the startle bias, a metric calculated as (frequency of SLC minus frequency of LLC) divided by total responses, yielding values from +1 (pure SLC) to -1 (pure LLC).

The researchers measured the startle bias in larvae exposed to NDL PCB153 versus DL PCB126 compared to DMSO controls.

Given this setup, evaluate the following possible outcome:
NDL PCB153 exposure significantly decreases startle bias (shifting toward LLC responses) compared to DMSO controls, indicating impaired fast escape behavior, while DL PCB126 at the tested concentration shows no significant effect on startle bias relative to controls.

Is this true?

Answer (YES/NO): YES